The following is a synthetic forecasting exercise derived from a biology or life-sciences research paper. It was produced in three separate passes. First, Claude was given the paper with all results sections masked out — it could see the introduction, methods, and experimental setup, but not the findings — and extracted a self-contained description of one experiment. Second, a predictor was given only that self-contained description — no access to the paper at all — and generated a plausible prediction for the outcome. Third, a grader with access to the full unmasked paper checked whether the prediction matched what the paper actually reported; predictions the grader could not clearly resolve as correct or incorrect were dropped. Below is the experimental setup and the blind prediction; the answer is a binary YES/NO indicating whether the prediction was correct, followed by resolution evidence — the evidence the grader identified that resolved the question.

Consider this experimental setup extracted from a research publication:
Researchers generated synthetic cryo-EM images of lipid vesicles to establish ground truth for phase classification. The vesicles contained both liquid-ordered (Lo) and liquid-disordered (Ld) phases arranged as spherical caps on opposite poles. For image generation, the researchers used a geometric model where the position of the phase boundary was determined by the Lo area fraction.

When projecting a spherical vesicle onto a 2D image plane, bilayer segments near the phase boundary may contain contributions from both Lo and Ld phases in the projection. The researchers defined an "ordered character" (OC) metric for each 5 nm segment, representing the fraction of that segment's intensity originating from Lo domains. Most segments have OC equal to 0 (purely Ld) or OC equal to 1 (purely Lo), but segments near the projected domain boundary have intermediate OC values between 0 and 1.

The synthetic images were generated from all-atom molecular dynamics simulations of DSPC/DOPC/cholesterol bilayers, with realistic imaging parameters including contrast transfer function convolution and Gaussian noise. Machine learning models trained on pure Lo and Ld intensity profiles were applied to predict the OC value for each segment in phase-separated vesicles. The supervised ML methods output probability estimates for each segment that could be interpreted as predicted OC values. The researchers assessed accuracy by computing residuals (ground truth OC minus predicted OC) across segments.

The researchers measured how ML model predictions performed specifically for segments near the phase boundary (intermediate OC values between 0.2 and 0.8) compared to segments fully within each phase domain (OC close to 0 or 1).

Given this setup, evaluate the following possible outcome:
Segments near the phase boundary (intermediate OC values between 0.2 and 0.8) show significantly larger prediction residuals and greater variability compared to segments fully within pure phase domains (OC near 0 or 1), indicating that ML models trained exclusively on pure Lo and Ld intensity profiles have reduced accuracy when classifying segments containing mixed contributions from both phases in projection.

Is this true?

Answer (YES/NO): YES